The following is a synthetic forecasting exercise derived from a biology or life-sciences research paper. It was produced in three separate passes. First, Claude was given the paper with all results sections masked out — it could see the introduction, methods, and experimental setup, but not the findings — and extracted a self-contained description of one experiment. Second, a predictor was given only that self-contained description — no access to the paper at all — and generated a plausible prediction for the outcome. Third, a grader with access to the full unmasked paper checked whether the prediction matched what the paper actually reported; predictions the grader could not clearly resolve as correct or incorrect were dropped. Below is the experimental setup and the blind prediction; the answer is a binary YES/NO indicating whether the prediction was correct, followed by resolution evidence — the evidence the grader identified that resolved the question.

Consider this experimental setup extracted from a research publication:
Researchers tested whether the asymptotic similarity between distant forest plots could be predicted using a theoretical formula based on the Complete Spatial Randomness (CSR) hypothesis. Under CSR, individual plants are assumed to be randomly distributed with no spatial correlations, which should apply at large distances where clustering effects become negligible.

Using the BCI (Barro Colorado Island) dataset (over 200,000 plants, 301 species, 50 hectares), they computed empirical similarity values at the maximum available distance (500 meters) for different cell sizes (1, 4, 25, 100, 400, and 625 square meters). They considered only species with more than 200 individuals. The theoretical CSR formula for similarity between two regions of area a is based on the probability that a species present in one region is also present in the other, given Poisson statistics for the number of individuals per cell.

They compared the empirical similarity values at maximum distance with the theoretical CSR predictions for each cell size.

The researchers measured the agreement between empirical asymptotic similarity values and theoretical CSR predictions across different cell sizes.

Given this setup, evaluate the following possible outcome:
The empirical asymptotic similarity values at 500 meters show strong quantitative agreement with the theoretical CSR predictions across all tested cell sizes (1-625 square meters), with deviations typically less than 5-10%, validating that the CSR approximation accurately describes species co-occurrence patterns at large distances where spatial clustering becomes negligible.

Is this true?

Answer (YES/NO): NO